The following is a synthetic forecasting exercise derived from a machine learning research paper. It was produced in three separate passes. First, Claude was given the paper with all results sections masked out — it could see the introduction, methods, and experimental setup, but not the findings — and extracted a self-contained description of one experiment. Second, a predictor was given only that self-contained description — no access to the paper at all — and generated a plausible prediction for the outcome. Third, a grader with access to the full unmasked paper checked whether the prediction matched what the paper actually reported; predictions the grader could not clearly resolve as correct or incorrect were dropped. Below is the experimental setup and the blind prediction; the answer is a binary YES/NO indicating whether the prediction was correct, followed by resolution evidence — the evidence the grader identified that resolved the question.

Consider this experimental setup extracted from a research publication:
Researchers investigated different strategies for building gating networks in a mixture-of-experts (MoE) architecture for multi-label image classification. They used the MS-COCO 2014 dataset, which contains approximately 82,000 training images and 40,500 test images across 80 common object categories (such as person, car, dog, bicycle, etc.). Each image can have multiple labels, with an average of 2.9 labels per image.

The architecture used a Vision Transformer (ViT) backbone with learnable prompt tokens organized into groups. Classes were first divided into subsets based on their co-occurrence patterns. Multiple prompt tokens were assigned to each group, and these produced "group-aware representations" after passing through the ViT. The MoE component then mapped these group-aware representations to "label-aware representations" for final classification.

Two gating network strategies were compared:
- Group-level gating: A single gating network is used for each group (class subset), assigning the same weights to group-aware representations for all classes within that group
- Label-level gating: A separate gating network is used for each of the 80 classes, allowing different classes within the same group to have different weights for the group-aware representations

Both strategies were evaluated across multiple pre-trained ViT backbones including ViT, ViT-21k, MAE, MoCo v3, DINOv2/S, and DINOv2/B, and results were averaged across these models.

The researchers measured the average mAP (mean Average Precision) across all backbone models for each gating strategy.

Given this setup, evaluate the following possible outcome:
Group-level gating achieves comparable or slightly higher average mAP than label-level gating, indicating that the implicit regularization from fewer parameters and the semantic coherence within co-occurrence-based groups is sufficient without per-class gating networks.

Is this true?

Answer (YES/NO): NO